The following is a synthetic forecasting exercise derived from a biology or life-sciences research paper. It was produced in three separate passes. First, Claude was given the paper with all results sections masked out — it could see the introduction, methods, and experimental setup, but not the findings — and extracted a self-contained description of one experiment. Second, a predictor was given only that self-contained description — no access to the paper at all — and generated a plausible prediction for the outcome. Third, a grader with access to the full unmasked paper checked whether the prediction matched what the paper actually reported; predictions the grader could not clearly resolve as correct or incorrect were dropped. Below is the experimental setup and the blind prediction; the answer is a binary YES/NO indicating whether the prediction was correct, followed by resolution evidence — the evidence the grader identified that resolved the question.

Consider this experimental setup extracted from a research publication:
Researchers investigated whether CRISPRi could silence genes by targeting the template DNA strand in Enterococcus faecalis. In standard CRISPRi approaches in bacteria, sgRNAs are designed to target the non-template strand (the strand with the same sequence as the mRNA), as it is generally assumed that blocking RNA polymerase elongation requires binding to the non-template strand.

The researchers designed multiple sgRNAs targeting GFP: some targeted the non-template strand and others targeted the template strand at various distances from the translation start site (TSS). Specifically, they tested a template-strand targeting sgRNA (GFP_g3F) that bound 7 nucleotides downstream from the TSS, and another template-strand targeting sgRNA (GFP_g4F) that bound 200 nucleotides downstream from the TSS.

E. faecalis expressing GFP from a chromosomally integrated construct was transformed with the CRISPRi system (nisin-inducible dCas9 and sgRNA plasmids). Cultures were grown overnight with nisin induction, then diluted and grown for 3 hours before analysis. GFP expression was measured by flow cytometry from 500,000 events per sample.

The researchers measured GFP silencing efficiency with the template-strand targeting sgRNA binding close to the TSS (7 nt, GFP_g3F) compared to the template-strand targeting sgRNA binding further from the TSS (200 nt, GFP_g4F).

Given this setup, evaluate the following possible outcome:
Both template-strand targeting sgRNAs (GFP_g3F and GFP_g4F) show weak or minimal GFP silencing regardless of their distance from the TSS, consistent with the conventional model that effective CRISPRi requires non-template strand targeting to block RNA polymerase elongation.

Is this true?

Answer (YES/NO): NO